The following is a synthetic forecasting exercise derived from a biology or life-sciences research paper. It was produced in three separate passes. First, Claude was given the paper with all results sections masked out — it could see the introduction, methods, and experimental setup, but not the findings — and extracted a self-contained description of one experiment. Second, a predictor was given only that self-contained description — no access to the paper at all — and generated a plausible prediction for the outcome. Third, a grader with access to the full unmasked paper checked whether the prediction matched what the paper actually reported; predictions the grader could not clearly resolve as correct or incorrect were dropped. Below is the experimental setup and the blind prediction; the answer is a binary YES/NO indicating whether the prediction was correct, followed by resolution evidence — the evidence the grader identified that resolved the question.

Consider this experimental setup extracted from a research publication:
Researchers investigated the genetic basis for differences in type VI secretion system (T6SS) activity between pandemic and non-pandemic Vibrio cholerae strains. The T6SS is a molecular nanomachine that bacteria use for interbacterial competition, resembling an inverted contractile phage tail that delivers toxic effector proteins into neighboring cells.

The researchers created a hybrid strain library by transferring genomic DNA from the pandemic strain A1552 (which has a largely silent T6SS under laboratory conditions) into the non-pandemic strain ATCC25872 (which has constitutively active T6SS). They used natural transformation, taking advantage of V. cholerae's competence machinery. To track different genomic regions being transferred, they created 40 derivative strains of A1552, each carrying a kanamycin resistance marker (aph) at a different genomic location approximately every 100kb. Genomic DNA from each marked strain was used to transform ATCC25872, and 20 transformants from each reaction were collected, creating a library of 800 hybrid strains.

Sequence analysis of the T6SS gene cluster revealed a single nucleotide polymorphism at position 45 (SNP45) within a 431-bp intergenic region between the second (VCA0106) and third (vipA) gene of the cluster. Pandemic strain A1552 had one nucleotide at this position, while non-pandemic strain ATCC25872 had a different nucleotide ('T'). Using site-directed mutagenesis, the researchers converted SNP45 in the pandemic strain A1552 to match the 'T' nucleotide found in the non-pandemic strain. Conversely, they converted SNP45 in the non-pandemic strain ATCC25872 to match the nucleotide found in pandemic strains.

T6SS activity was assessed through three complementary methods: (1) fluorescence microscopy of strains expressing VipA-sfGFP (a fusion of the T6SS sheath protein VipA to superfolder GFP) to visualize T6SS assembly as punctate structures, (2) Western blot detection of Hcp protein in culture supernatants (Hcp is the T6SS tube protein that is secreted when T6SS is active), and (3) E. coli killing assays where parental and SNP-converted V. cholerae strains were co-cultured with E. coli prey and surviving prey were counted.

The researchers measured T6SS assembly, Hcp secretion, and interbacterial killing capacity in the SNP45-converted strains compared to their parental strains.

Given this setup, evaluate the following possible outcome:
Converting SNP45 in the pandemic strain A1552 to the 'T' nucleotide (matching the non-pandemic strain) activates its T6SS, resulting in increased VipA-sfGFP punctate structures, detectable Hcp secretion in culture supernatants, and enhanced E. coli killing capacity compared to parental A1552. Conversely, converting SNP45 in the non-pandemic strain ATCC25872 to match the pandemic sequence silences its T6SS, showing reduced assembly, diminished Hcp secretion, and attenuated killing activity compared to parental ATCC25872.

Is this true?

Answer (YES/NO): YES